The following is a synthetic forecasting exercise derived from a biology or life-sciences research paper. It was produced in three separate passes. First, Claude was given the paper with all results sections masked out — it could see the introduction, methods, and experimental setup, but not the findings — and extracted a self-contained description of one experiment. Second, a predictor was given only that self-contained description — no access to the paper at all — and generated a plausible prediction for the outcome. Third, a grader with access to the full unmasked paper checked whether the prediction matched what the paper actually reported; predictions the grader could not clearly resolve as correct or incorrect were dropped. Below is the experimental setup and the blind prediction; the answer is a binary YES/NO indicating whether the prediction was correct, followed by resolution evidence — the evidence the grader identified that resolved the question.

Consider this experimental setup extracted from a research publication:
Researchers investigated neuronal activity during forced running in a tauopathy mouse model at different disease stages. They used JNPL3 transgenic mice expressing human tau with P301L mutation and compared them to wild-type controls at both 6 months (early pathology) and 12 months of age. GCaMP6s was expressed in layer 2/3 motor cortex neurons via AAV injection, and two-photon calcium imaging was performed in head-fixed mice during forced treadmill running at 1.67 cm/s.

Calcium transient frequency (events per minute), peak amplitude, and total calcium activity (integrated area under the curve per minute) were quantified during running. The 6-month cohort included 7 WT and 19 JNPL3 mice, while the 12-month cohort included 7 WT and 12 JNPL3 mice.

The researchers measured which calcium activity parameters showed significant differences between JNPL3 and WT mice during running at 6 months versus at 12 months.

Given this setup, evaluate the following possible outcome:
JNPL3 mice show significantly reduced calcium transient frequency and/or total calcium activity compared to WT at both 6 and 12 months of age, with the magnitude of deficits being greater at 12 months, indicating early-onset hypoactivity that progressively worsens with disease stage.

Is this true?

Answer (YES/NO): NO